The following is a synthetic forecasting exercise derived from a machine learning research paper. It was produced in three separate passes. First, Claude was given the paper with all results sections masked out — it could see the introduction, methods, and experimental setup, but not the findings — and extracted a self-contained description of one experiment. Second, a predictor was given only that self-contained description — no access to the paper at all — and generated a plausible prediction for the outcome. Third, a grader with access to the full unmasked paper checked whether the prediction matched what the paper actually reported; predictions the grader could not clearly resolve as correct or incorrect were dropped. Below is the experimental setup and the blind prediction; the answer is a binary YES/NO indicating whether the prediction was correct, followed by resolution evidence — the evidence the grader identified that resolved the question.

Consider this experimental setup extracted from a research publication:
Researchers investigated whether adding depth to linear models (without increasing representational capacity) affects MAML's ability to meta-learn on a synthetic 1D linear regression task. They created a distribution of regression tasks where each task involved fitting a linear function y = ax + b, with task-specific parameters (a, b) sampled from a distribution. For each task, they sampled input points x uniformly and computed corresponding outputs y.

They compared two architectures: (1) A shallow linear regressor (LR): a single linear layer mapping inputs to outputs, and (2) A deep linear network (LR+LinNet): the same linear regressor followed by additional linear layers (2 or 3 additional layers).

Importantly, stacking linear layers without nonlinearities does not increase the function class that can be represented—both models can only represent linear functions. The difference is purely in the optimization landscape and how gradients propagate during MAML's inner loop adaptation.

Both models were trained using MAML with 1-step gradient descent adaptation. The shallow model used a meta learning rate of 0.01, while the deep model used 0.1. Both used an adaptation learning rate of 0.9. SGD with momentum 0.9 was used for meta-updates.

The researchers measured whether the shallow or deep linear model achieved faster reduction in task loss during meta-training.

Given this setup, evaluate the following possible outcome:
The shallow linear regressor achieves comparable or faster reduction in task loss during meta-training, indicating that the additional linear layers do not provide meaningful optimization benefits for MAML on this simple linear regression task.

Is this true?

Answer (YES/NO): NO